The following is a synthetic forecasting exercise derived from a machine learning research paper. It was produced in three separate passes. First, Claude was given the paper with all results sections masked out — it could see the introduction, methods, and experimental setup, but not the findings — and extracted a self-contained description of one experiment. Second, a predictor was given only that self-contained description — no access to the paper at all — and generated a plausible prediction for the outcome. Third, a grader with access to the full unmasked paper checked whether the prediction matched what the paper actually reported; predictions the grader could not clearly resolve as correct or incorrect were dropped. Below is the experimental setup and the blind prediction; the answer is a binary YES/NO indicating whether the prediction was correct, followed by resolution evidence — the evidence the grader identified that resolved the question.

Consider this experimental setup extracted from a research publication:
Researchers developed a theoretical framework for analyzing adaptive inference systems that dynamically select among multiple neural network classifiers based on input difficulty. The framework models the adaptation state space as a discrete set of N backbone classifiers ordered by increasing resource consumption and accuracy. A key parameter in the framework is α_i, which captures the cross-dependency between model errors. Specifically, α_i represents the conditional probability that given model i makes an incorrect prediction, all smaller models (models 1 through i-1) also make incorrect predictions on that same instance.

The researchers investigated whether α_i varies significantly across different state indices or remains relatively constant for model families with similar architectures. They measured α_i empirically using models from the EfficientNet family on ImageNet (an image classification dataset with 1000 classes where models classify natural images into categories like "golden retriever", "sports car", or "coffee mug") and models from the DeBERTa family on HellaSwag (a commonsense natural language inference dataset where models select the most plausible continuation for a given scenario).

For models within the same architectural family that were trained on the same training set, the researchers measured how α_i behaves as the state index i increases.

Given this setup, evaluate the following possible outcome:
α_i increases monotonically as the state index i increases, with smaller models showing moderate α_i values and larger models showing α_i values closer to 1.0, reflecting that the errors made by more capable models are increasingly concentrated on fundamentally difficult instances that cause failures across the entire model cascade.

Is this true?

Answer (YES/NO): NO